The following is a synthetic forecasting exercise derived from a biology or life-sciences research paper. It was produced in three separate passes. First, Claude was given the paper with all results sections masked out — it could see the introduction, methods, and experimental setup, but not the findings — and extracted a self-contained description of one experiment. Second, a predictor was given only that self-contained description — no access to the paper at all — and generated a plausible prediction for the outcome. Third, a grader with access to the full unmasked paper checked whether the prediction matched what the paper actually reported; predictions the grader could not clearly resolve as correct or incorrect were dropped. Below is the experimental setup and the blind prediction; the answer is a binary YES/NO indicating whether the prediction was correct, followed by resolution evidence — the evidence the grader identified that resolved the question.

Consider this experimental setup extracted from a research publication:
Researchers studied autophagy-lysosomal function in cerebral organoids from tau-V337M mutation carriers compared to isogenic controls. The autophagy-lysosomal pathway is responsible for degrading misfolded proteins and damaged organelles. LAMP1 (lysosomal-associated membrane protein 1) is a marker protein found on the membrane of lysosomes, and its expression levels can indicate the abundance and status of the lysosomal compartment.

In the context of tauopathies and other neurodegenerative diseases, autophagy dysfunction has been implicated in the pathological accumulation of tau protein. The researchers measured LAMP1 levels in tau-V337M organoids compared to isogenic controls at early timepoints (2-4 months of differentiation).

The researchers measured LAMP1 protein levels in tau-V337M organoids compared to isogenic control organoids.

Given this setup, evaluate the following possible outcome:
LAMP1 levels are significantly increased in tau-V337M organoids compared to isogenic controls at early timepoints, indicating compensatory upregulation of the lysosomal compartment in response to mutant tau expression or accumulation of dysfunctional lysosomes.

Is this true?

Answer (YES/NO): YES